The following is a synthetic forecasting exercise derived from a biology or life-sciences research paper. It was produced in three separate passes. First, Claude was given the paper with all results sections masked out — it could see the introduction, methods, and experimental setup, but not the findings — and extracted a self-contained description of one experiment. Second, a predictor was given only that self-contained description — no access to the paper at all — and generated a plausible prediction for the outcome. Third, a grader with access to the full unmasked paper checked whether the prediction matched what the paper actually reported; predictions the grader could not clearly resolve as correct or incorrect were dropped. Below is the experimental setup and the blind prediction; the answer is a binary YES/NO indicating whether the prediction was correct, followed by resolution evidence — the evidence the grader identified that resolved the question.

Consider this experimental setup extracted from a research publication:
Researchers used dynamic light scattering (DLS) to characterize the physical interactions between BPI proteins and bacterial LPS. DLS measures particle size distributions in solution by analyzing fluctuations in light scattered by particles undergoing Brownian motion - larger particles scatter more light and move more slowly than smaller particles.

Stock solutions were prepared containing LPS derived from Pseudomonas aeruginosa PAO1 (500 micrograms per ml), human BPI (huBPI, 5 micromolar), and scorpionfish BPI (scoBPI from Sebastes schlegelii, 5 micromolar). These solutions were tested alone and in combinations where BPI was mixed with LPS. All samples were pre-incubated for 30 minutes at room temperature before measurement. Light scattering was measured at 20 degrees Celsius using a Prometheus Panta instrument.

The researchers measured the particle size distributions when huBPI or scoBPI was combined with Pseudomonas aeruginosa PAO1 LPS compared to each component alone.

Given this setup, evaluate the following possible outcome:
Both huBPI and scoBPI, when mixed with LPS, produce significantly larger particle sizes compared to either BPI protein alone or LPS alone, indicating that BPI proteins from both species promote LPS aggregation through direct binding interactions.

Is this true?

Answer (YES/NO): YES